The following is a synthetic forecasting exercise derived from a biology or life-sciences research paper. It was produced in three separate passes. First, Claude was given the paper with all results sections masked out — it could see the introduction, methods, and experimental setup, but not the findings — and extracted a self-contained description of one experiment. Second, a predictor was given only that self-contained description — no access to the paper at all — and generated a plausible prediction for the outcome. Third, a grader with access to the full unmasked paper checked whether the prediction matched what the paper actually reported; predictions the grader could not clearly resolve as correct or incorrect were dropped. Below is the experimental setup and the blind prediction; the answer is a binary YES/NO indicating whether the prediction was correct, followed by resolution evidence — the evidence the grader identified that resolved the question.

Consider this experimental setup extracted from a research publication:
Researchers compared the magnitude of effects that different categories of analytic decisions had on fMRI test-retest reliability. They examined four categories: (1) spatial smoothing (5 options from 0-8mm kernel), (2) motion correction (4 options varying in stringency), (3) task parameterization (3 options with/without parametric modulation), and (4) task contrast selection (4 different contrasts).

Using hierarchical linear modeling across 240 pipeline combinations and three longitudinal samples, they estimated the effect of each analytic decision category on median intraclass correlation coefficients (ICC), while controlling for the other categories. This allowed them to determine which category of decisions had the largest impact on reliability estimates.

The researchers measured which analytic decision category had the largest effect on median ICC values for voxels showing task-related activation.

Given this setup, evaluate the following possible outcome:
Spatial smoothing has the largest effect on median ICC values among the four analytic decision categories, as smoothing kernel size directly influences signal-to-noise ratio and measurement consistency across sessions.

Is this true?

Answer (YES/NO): NO